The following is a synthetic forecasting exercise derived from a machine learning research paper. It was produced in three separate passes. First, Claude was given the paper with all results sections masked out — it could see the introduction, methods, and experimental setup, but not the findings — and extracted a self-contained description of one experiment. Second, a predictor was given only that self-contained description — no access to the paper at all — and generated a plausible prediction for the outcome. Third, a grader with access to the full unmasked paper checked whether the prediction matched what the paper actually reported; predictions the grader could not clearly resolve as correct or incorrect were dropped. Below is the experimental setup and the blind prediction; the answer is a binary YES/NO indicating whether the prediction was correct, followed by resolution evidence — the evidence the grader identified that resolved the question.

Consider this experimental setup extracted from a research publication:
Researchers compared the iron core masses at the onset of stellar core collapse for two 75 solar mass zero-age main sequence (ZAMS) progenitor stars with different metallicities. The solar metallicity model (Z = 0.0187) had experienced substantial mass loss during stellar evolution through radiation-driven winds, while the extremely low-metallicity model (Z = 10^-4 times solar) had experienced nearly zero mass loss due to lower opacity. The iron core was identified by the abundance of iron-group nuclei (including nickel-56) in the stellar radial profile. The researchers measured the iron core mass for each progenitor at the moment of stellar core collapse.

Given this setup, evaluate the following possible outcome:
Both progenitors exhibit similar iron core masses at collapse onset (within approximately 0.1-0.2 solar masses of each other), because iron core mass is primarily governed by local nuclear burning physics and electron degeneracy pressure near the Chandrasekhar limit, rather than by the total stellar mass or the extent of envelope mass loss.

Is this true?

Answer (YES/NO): NO